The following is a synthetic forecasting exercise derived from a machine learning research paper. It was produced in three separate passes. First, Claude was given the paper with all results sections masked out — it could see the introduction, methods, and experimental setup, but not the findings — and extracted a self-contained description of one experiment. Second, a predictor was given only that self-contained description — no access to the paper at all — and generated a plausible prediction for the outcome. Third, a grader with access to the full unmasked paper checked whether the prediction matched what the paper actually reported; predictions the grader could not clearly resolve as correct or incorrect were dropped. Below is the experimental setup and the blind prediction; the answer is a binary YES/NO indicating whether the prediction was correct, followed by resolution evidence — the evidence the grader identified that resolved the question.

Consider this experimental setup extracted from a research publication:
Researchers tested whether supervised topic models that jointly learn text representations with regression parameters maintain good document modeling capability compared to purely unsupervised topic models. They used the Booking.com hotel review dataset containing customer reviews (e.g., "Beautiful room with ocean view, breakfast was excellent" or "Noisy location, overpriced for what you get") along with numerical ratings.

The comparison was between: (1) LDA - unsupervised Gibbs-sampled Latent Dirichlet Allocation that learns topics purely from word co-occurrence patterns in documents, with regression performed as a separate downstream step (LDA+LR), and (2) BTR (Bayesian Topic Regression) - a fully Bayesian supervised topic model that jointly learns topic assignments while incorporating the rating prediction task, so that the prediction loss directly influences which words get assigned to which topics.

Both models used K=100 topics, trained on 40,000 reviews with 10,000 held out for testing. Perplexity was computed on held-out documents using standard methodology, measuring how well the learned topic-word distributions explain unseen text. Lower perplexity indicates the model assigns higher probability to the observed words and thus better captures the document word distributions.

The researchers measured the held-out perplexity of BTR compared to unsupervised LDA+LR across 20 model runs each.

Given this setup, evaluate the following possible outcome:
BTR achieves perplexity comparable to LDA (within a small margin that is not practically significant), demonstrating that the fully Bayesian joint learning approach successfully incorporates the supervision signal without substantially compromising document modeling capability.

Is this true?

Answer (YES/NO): NO